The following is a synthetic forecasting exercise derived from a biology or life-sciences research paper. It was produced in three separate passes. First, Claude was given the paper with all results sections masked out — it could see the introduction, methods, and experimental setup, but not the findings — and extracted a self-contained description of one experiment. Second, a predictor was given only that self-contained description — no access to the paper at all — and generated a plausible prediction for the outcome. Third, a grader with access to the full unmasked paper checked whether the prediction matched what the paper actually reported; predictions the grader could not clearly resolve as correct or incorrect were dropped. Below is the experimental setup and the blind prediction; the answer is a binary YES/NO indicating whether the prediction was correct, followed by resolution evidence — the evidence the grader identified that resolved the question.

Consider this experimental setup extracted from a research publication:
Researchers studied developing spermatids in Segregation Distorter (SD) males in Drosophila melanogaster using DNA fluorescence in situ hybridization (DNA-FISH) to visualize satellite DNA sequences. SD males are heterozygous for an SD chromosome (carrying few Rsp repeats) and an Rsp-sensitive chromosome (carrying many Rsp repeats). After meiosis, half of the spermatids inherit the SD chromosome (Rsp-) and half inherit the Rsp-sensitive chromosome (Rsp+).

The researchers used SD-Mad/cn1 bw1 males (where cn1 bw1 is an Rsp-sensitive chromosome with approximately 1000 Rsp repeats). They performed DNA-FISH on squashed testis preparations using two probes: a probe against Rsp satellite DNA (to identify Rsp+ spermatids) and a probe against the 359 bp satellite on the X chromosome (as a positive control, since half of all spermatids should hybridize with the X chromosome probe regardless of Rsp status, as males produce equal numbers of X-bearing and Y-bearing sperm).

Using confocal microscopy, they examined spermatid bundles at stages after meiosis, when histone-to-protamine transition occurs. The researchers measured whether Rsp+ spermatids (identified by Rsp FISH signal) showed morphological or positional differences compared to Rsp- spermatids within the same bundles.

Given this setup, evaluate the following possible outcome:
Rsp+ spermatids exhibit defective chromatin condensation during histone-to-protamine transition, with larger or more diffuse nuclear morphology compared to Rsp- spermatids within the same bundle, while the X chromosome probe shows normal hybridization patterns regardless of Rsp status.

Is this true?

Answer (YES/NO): NO